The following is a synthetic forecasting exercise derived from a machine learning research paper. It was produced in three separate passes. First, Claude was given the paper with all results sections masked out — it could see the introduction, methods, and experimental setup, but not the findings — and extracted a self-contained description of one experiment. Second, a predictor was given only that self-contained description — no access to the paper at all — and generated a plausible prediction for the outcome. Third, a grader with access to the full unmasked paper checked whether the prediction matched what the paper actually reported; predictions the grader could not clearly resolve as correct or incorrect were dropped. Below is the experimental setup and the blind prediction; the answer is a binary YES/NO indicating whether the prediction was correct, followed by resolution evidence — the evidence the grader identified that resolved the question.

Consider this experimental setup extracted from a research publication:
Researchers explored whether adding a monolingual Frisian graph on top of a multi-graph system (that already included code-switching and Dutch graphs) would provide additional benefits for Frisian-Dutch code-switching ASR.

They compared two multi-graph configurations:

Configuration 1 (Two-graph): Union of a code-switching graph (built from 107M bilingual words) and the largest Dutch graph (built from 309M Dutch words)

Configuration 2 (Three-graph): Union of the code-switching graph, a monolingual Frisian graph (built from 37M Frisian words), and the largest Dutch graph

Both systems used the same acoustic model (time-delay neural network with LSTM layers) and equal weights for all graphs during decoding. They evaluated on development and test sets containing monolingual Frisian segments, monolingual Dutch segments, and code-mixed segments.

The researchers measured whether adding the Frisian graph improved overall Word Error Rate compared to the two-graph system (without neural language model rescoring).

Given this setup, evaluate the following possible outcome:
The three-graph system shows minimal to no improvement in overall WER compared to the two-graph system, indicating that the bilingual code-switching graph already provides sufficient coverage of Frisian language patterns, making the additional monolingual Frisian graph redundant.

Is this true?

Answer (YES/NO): YES